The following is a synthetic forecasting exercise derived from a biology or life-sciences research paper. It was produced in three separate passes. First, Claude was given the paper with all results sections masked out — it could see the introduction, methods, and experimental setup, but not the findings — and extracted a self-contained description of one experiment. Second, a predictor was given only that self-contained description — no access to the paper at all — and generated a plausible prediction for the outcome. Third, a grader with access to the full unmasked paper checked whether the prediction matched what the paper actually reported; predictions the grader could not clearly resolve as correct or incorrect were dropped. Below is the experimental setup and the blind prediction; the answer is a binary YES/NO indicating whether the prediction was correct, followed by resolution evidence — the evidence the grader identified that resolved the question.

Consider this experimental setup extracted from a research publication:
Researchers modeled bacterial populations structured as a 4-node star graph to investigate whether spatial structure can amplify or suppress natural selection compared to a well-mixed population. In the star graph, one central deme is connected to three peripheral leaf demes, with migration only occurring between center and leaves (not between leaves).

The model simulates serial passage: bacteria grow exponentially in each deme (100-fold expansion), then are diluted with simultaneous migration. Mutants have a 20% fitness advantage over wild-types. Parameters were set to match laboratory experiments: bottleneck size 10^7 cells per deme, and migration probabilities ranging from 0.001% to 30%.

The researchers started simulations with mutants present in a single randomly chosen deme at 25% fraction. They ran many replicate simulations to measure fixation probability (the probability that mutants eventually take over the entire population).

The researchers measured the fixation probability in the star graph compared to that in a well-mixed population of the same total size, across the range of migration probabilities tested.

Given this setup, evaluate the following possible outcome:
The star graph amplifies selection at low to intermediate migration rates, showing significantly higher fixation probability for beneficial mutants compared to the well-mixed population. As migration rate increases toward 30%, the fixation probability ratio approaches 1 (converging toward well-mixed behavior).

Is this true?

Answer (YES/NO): NO